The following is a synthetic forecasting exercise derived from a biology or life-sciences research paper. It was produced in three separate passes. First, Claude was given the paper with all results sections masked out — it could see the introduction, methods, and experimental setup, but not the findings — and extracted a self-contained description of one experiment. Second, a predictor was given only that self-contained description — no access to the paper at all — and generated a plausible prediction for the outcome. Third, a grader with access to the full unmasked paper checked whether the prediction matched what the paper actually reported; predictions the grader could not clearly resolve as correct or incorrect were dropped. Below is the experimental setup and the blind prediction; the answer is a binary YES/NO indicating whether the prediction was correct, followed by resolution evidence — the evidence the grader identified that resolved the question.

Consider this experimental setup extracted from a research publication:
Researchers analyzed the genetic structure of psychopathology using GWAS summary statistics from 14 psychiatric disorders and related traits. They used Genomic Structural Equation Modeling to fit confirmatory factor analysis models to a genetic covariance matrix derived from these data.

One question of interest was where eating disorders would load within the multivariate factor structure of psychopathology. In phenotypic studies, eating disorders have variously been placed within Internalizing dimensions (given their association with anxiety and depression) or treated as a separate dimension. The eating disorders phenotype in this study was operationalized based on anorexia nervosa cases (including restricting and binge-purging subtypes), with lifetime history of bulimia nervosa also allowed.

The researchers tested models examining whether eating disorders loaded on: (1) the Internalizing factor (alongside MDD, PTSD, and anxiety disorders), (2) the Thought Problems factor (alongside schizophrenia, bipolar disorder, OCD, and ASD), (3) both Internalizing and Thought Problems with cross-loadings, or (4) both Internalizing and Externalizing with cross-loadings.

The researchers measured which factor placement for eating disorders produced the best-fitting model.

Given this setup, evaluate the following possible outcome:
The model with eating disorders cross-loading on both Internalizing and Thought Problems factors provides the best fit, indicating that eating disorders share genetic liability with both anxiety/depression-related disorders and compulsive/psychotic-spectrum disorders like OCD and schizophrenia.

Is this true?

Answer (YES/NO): NO